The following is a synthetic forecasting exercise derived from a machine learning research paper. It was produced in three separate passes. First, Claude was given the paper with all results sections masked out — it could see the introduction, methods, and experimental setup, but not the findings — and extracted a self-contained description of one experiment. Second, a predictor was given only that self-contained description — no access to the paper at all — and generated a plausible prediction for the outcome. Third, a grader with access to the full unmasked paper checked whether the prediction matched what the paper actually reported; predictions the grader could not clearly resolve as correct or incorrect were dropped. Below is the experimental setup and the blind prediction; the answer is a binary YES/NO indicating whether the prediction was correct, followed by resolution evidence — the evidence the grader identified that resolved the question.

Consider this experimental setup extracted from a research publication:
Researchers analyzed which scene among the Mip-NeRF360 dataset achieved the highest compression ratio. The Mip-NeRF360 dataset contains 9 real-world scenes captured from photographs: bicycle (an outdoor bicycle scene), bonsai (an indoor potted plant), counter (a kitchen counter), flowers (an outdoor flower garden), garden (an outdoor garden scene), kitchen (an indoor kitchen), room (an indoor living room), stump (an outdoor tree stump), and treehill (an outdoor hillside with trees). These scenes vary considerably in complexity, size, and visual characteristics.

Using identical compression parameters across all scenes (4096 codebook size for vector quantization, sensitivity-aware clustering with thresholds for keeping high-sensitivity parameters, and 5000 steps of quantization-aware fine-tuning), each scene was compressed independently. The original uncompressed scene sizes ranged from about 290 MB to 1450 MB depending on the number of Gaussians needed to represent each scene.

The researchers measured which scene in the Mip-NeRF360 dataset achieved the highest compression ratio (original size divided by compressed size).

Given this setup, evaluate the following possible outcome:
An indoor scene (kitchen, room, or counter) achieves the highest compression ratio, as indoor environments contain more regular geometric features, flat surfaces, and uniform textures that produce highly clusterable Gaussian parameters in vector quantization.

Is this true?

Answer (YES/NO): NO